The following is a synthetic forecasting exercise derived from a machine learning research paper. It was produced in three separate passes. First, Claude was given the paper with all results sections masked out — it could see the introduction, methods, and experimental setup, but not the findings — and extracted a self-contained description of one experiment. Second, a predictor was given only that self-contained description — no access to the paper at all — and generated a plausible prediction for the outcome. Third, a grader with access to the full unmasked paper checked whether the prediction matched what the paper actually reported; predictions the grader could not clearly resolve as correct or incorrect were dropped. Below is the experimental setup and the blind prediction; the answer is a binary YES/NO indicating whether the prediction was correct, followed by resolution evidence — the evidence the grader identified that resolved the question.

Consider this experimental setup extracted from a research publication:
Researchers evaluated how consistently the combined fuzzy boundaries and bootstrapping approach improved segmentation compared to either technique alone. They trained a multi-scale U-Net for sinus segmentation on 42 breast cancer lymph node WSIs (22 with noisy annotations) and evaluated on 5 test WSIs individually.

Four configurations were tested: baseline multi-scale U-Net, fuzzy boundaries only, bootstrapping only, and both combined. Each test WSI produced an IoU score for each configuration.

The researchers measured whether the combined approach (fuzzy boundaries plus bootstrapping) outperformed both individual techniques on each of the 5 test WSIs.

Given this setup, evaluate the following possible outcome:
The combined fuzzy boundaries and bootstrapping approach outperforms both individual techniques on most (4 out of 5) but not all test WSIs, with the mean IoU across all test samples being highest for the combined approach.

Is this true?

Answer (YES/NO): NO